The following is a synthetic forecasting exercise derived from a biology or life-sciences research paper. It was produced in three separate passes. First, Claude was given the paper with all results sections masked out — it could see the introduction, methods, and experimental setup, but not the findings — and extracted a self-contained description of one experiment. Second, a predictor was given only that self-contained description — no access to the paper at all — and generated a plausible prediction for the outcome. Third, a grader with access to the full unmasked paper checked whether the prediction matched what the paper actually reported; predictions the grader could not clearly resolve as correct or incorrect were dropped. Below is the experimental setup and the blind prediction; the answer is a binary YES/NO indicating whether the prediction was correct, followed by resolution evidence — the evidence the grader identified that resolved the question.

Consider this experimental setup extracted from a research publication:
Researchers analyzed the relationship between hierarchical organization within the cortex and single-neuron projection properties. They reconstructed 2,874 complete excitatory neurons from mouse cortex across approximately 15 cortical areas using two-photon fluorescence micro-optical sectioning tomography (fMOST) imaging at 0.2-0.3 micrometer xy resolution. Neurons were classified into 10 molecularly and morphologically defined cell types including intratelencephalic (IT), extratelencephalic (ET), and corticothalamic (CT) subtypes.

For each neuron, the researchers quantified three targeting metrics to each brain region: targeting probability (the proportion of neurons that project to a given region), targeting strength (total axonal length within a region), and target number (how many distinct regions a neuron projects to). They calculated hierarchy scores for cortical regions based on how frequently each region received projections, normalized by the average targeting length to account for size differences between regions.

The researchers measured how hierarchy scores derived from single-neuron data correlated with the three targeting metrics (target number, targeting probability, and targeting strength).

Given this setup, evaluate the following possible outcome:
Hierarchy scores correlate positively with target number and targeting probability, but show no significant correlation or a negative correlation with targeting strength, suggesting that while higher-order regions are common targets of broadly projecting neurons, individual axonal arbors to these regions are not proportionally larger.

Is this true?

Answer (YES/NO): YES